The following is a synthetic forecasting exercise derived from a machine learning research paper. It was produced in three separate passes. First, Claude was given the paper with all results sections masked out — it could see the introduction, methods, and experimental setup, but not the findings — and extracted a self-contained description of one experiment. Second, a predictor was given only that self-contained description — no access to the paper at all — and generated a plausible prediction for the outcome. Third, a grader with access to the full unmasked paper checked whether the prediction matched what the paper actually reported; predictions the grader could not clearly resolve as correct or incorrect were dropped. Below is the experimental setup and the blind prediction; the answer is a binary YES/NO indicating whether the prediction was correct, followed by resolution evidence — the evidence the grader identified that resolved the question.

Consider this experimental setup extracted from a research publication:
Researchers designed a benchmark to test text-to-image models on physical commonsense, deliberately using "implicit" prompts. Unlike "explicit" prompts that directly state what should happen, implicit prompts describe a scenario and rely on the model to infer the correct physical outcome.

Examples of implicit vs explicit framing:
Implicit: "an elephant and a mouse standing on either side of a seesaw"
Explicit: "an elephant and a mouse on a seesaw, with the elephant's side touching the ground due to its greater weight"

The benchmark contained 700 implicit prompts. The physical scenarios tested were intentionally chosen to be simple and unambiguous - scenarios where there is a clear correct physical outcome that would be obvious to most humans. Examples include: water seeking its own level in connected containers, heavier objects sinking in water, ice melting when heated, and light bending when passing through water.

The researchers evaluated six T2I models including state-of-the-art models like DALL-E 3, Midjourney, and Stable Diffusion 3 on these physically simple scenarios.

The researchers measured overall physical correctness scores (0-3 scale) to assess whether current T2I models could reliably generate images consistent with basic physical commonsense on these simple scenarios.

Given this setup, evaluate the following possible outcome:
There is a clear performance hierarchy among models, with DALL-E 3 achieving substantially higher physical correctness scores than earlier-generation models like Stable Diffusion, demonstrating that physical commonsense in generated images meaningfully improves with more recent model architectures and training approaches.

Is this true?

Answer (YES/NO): NO